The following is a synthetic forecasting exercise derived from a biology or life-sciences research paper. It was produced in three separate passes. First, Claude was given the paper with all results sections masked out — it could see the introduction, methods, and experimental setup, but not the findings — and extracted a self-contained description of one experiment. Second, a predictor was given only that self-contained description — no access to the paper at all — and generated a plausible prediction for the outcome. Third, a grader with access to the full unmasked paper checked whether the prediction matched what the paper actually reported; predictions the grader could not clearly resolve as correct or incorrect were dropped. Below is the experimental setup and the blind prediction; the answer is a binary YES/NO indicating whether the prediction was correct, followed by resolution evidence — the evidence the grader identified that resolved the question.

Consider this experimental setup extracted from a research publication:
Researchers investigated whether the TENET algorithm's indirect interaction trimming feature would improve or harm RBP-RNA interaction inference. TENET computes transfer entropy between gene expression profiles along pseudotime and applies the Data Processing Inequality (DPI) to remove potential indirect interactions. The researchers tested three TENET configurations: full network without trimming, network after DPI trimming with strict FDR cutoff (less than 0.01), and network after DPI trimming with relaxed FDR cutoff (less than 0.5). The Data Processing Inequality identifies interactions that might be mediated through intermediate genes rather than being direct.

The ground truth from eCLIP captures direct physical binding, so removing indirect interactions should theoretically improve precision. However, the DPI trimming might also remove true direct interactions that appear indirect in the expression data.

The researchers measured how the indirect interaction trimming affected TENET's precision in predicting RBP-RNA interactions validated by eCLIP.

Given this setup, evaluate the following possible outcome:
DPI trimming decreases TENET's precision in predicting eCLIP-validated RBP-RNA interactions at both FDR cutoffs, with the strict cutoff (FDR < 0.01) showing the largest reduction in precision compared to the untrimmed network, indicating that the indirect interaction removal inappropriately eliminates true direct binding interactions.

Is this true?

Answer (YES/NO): NO